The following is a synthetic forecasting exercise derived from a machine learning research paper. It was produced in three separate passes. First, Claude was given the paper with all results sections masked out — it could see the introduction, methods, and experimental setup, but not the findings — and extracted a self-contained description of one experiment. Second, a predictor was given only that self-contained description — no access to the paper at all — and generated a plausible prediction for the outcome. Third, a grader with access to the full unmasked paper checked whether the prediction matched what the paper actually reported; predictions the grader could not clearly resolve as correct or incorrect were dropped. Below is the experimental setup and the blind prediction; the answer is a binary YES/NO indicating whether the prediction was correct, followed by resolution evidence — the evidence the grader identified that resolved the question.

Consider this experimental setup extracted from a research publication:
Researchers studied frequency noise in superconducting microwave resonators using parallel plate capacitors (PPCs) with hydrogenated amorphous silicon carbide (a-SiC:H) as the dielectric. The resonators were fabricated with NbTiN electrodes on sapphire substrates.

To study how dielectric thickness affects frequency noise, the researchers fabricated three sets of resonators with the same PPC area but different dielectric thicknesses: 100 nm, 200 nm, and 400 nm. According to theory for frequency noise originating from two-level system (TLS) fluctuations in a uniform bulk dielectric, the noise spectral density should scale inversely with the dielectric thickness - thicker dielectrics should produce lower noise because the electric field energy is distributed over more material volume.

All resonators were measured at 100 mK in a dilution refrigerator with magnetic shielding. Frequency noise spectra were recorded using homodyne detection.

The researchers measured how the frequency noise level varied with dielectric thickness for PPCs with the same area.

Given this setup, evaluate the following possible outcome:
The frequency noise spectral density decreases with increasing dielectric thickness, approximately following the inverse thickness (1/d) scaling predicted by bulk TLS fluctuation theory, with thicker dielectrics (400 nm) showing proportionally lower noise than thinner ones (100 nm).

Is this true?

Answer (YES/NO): YES